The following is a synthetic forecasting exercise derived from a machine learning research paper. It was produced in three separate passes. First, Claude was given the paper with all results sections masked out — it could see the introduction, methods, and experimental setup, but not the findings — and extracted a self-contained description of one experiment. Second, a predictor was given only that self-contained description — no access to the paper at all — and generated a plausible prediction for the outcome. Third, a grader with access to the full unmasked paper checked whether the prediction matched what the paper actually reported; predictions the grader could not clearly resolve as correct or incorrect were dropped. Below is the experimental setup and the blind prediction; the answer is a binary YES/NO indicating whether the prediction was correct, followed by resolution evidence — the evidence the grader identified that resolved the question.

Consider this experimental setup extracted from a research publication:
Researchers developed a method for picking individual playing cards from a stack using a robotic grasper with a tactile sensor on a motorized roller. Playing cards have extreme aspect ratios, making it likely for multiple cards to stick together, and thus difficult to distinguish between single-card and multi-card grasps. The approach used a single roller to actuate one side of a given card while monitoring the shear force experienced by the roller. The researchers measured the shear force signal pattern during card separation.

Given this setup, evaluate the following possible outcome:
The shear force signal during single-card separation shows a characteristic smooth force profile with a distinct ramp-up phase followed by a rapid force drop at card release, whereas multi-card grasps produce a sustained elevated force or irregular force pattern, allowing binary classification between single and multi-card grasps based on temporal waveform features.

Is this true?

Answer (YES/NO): NO